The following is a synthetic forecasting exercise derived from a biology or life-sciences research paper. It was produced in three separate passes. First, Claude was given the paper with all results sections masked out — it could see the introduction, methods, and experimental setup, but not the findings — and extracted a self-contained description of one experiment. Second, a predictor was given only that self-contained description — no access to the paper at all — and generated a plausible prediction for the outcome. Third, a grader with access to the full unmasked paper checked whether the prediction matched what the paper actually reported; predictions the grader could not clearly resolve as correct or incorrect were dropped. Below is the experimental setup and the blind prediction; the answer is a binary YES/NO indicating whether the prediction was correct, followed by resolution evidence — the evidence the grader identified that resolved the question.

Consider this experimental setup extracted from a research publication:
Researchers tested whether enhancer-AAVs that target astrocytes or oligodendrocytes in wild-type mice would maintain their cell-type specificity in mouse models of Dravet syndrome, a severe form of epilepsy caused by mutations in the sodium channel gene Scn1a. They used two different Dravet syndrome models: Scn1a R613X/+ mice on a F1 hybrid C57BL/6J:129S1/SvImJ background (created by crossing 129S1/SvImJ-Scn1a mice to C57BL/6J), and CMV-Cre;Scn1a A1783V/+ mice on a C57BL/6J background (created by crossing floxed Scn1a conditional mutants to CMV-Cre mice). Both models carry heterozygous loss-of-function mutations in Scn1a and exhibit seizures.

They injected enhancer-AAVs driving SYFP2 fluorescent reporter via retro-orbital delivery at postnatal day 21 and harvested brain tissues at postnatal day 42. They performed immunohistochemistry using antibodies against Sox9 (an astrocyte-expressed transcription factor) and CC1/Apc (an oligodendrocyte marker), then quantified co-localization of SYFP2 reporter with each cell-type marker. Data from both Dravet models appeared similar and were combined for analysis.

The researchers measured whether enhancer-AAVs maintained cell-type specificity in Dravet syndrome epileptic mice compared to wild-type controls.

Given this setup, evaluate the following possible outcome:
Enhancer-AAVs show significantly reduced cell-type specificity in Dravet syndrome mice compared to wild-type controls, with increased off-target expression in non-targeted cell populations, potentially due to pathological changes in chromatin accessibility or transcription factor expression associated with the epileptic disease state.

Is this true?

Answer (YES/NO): NO